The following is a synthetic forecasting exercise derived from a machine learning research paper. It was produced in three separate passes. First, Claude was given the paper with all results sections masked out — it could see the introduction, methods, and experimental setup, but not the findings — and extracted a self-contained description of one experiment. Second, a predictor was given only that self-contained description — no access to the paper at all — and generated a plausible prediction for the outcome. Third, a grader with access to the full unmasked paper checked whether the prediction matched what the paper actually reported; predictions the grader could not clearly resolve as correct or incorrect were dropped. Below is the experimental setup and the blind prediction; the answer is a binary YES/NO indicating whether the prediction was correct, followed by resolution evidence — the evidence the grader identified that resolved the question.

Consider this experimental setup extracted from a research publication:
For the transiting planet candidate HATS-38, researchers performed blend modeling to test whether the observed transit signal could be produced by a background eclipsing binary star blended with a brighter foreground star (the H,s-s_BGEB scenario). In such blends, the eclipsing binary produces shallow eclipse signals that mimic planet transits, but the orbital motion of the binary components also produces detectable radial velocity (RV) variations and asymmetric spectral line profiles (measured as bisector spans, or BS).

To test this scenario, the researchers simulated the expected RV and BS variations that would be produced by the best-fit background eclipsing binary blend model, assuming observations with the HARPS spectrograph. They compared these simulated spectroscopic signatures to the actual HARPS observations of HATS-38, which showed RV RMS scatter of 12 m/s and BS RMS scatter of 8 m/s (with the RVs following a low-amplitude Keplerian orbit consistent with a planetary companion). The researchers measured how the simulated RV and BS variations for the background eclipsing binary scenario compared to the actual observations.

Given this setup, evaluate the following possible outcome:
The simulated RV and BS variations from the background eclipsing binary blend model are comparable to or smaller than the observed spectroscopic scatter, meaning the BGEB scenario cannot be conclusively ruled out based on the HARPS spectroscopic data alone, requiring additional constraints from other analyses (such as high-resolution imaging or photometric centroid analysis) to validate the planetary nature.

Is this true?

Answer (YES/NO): NO